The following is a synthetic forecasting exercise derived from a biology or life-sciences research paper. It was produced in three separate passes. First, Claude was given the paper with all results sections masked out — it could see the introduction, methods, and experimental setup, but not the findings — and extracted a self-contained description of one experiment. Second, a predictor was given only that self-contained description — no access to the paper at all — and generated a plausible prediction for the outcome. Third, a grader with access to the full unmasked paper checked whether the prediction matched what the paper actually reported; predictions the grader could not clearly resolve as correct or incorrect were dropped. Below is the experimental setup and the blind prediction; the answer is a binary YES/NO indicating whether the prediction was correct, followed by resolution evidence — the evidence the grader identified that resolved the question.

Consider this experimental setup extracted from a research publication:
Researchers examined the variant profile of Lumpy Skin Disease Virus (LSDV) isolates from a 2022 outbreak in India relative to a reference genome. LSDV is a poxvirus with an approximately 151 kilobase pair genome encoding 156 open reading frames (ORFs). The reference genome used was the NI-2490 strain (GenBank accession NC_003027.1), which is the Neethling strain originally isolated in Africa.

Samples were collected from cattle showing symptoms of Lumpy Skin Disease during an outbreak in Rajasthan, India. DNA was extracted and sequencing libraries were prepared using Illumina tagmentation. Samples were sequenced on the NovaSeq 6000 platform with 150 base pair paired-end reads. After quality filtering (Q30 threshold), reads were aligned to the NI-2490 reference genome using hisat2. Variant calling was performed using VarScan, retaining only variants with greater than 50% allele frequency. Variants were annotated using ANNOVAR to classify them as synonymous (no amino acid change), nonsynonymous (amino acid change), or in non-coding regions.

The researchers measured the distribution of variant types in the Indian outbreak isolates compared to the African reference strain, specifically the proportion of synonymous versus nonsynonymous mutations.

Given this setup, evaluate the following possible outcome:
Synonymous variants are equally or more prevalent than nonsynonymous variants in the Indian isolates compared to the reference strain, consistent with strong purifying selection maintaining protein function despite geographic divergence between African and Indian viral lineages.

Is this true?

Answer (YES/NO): YES